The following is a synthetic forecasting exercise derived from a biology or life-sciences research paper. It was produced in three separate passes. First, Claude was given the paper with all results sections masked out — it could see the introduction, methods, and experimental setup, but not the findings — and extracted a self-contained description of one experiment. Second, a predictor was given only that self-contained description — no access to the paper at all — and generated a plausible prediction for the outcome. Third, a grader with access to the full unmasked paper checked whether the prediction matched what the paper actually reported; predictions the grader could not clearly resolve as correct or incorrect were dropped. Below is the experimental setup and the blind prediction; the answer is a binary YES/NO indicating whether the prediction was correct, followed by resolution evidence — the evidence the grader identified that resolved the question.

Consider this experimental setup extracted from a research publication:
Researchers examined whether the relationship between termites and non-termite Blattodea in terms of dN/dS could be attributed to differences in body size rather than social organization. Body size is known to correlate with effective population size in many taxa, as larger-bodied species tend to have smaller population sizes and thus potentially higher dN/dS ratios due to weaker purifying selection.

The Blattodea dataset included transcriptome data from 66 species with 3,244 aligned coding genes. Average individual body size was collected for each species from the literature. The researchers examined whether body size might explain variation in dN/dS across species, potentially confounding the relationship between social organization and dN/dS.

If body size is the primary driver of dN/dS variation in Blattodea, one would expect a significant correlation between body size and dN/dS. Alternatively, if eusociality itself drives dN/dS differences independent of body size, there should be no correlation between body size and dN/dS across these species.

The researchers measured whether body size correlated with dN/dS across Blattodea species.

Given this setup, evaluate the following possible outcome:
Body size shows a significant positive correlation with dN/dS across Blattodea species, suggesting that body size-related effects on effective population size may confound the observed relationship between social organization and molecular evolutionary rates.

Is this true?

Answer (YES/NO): NO